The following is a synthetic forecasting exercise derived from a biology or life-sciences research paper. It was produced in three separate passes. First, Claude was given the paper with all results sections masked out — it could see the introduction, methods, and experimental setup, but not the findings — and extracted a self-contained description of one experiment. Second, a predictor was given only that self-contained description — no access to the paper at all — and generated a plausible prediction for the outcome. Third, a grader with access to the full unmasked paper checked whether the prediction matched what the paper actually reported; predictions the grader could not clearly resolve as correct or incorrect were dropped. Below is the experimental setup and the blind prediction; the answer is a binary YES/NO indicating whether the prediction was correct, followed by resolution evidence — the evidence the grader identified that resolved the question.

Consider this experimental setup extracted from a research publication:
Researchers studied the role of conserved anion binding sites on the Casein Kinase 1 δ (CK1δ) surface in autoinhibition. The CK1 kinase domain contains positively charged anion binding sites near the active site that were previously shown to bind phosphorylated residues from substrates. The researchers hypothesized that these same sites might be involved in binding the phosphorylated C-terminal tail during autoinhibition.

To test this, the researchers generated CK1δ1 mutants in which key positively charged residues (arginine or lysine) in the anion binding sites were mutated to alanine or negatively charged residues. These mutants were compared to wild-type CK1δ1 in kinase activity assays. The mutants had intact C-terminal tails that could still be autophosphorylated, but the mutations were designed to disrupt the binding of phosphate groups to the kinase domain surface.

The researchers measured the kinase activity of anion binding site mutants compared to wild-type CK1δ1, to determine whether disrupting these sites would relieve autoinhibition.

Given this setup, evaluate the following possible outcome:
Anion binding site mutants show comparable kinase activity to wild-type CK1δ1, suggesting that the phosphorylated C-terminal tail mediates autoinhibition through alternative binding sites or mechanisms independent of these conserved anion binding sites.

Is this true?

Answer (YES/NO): NO